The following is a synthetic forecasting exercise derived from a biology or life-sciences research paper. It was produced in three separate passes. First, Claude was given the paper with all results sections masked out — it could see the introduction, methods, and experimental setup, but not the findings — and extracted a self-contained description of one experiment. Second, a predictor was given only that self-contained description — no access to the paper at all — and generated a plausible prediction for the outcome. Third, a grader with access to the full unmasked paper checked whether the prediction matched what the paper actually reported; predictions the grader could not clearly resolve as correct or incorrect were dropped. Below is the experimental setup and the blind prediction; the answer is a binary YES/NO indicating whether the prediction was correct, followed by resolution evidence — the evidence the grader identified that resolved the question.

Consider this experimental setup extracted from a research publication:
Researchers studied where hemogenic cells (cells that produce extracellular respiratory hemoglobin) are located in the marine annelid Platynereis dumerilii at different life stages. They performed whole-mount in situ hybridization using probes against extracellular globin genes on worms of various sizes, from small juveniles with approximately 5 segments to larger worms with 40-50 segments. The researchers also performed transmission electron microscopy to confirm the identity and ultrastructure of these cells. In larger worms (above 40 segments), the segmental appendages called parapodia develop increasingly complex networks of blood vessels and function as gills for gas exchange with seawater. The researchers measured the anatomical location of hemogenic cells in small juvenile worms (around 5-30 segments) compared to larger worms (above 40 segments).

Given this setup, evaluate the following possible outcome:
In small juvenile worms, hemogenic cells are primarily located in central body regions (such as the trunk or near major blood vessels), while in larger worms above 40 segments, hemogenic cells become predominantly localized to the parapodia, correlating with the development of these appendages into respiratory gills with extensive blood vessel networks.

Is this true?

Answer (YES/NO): YES